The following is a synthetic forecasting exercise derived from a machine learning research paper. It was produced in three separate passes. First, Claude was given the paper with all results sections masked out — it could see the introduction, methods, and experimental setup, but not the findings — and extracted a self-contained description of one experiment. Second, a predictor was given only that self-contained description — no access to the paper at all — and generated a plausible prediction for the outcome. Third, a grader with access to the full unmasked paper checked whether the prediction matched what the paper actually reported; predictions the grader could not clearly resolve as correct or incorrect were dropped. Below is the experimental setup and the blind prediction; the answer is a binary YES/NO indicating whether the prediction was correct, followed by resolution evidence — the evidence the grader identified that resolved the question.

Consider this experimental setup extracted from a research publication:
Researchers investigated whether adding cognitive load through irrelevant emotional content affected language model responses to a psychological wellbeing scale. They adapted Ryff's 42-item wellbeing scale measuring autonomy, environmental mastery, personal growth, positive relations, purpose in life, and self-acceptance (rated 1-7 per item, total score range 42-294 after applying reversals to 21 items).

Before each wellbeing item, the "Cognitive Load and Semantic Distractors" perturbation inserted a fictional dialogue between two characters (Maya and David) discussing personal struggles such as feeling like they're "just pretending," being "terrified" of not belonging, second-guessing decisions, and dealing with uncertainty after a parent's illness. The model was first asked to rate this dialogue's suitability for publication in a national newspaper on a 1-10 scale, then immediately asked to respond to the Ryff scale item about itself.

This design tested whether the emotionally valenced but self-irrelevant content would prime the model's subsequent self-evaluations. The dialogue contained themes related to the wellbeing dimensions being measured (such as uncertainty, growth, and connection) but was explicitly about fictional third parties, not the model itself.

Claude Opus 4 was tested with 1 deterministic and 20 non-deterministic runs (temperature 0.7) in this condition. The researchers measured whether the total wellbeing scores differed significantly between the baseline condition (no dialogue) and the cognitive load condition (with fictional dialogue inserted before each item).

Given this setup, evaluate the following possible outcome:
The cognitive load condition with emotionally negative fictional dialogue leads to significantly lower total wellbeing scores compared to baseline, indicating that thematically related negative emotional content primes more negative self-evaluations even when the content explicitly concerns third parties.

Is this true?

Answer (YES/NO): NO